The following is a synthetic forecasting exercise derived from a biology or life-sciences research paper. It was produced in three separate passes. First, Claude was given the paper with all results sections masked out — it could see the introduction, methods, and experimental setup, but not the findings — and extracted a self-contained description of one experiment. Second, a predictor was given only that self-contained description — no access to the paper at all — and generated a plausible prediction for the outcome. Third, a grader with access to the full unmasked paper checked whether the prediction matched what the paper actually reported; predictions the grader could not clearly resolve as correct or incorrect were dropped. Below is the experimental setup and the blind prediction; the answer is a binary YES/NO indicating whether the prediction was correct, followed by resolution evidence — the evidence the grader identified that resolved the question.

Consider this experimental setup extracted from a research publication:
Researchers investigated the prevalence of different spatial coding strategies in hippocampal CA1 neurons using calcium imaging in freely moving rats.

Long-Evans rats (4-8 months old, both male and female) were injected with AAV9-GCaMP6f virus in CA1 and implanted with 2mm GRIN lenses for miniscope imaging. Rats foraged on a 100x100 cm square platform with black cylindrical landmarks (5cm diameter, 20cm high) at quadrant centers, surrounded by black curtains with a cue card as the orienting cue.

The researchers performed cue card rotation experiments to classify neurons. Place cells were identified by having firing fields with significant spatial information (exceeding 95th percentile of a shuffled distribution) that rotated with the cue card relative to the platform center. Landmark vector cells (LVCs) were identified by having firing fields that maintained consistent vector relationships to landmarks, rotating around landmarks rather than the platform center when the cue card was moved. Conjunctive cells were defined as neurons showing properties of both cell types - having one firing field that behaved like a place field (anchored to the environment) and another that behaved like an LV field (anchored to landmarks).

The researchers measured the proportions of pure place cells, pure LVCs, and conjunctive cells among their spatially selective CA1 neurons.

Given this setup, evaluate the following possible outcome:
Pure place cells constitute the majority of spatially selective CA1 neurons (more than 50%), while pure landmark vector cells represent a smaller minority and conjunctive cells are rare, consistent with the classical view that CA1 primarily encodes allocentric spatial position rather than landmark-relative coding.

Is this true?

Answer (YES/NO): NO